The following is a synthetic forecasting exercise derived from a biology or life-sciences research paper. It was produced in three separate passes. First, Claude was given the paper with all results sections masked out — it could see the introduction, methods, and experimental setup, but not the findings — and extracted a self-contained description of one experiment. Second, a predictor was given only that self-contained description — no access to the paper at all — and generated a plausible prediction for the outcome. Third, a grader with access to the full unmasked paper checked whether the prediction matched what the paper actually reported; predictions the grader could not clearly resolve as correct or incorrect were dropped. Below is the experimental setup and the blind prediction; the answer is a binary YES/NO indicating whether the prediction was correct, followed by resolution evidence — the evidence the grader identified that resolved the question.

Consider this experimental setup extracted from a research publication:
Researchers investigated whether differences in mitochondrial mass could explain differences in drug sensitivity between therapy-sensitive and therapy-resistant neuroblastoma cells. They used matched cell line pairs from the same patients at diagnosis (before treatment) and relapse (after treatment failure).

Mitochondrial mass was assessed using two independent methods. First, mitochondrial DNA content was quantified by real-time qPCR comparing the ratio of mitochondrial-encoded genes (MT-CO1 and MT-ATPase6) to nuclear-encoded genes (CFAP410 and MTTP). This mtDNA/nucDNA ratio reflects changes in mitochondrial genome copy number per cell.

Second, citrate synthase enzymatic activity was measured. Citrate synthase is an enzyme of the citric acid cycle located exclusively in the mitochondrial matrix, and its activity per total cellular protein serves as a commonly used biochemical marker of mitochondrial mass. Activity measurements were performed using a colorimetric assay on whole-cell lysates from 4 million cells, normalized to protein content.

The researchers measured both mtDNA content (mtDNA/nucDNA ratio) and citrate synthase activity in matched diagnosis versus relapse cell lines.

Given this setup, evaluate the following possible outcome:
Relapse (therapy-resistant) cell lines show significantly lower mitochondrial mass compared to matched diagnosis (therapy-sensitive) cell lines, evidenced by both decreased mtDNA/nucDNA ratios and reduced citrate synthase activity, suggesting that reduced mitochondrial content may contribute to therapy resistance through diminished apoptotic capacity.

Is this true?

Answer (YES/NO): NO